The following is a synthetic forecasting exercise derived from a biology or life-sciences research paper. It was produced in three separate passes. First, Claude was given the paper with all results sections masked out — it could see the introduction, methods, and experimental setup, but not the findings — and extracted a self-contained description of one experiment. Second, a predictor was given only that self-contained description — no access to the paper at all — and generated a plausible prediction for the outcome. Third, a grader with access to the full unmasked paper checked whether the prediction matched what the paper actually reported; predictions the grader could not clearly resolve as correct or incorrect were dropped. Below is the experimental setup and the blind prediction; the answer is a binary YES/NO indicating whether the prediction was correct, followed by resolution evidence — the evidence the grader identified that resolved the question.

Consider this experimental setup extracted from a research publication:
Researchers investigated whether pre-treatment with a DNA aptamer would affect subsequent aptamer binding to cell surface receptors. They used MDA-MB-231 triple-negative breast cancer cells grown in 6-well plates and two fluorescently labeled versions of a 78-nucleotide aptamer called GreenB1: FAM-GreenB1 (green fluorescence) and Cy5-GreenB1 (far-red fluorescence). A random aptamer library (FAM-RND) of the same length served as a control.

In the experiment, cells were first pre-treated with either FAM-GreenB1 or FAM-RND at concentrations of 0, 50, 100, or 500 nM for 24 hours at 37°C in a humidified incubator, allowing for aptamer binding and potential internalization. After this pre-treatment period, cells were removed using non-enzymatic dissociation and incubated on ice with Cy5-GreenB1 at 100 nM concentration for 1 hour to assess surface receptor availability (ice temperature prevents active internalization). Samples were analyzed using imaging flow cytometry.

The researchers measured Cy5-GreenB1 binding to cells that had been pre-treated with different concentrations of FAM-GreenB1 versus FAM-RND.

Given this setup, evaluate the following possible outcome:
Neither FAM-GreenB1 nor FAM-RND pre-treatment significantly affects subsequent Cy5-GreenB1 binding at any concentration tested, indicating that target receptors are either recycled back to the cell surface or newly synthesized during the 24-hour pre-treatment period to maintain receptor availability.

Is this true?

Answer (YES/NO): YES